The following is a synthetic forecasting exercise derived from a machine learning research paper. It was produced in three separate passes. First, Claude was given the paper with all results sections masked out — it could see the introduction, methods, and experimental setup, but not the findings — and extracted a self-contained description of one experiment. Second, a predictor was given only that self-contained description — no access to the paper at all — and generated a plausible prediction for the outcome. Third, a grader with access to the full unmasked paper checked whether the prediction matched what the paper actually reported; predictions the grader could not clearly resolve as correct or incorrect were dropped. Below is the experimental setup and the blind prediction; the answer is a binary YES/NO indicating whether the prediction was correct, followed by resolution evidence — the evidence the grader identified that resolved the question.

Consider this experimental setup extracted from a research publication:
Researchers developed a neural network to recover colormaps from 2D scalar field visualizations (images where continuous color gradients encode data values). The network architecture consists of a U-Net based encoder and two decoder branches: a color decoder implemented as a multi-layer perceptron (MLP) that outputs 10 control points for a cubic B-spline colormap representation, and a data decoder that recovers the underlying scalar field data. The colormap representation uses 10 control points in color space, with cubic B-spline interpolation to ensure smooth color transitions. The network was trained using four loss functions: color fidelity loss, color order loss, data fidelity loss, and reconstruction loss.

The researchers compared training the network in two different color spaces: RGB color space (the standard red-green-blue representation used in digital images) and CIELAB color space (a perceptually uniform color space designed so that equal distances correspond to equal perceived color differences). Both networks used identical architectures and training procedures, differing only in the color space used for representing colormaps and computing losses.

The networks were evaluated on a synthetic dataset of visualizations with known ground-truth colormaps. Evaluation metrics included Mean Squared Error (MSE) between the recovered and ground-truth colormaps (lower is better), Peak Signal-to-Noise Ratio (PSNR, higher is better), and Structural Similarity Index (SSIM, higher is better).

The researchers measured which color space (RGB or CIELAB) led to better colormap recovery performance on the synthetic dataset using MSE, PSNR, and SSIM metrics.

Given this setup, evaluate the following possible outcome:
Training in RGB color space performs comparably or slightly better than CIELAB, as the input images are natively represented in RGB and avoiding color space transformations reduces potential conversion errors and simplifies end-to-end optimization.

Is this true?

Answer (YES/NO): NO